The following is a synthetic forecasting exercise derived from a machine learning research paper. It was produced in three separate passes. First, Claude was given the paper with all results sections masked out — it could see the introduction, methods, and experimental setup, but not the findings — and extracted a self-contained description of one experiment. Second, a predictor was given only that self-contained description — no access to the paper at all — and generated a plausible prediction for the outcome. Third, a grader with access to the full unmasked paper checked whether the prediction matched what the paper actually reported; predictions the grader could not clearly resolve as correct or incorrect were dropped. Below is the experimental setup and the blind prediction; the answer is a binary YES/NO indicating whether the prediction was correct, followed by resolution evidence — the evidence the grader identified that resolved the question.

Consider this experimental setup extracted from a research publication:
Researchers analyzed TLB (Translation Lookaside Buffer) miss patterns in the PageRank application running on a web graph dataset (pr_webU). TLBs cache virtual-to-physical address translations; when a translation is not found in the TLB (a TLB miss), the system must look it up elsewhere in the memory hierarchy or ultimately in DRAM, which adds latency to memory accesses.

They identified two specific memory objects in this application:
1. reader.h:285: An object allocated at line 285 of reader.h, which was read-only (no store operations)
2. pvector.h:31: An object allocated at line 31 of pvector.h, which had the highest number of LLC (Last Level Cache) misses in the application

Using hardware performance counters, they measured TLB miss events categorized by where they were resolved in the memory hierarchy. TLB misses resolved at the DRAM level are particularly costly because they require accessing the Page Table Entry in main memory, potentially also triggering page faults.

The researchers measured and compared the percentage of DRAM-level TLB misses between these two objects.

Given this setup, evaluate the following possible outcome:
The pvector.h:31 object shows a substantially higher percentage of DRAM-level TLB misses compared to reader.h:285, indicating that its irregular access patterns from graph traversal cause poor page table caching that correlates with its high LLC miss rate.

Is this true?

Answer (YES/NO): NO